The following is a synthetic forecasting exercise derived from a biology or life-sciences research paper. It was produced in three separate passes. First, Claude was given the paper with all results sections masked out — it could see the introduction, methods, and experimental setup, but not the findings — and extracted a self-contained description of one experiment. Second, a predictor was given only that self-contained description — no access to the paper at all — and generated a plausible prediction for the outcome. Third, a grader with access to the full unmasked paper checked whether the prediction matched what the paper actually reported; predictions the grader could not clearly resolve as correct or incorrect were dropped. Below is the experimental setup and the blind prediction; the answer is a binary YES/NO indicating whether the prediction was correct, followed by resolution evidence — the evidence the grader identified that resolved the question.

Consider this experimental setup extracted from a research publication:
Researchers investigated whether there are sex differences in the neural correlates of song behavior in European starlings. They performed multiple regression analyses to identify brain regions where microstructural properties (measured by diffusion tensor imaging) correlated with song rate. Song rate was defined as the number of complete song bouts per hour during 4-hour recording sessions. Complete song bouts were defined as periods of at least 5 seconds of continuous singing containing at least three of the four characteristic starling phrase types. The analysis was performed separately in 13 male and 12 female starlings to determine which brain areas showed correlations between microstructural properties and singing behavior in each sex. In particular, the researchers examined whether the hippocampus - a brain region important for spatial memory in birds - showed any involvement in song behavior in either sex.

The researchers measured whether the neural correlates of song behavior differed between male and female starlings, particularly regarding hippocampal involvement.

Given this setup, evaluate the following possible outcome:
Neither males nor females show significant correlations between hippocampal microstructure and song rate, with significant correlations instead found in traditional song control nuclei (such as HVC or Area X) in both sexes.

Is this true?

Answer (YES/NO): NO